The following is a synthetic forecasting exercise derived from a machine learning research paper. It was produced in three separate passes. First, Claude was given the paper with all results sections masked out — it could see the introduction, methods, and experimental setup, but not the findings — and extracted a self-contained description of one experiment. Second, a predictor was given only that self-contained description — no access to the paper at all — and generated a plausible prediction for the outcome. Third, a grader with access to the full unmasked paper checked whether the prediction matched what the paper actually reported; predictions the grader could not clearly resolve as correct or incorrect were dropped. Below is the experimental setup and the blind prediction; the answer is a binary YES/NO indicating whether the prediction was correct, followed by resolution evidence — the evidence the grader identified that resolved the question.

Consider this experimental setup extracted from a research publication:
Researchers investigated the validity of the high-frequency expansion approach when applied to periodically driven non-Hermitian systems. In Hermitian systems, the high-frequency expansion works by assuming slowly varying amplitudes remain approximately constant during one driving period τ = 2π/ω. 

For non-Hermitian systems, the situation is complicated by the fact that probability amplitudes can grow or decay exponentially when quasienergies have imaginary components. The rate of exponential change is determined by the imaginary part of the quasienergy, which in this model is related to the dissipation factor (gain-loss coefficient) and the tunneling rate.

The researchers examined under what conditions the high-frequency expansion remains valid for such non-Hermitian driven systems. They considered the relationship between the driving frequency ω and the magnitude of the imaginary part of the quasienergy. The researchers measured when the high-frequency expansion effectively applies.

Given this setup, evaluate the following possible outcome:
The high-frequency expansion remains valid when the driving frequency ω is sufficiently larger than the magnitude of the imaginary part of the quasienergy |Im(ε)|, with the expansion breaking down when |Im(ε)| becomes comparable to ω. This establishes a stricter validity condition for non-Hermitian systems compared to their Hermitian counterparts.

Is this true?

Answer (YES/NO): NO